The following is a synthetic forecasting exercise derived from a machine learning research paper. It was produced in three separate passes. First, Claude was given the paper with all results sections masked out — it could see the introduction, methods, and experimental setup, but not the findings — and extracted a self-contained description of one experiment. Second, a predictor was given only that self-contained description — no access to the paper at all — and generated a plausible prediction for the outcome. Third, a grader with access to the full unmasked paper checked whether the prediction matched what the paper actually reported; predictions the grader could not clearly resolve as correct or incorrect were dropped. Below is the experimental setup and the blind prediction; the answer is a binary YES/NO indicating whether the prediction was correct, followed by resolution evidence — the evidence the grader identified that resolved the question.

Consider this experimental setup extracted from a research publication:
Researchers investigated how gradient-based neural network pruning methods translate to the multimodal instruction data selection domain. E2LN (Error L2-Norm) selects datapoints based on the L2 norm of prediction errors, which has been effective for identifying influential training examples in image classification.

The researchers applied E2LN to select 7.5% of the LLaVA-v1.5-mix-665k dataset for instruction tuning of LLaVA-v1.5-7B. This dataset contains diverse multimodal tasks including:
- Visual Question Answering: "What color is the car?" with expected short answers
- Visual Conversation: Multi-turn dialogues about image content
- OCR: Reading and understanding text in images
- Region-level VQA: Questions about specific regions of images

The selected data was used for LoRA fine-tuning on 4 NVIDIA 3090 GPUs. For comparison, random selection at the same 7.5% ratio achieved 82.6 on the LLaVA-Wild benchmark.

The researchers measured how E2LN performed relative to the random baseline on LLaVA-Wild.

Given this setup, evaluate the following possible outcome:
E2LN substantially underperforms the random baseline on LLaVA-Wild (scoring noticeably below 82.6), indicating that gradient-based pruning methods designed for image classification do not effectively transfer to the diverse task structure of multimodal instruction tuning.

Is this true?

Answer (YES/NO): YES